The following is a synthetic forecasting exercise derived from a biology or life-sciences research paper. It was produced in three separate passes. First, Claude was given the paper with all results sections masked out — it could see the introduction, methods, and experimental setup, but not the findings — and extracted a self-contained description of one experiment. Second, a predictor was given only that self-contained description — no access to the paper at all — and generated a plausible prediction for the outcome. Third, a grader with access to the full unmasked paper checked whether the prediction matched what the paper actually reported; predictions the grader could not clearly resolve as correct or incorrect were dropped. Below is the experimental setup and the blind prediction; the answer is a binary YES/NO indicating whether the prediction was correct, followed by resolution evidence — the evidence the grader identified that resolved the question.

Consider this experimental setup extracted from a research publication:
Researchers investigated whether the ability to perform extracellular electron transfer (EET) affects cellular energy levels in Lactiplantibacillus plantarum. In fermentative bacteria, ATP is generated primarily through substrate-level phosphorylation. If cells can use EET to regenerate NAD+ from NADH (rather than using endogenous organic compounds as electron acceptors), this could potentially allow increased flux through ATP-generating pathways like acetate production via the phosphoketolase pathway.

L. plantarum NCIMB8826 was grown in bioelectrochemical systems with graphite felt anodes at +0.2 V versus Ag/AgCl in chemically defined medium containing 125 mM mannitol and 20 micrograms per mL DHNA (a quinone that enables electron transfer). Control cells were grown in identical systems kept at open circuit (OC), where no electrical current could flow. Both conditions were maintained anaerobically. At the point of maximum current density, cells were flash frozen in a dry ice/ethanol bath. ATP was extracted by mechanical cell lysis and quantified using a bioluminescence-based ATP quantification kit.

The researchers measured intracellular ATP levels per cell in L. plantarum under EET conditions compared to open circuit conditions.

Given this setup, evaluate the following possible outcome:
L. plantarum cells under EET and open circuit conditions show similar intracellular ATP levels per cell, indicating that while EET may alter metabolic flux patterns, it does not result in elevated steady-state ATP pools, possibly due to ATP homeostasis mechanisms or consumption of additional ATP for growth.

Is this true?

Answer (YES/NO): NO